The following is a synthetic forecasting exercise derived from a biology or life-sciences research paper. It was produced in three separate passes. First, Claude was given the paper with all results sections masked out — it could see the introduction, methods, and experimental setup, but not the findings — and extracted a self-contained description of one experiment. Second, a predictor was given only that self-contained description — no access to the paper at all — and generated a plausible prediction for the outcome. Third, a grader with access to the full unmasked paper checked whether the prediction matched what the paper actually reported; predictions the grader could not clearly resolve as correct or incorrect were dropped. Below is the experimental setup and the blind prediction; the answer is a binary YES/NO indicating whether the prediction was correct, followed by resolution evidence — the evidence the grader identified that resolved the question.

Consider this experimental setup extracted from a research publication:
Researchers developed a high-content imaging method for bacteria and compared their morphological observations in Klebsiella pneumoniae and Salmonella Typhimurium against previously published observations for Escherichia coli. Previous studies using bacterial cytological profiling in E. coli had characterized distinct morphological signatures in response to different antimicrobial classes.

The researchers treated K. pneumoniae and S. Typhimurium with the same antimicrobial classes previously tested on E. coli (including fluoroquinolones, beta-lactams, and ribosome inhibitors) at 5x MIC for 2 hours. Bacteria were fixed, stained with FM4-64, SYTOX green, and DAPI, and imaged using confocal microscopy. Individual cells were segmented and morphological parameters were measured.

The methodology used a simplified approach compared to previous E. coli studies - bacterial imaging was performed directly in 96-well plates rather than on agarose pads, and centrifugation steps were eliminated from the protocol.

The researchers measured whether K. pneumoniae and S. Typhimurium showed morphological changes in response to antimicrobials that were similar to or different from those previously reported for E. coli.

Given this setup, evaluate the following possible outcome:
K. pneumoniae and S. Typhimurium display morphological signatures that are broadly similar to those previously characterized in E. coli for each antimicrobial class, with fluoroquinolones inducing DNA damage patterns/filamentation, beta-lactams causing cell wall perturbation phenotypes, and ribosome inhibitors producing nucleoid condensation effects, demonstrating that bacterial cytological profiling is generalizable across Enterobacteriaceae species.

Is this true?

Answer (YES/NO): YES